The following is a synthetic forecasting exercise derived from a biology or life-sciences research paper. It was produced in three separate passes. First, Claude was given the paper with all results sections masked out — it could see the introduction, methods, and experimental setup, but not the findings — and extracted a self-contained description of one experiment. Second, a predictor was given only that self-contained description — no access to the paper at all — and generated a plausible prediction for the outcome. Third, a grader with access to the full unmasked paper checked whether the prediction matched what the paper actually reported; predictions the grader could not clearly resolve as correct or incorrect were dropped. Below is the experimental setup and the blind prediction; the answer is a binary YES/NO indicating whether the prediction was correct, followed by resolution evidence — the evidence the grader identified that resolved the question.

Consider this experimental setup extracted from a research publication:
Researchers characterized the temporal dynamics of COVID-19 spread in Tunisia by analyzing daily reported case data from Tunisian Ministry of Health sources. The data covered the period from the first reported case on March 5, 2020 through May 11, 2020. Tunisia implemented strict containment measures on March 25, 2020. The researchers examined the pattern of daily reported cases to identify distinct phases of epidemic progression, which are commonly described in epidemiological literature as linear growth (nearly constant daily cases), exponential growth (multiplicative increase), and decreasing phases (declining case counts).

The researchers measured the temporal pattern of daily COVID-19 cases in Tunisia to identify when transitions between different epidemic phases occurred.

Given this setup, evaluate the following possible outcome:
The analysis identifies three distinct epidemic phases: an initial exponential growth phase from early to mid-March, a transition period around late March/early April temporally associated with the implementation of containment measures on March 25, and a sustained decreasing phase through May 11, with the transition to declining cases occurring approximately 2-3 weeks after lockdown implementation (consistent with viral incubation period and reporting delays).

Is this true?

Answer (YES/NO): NO